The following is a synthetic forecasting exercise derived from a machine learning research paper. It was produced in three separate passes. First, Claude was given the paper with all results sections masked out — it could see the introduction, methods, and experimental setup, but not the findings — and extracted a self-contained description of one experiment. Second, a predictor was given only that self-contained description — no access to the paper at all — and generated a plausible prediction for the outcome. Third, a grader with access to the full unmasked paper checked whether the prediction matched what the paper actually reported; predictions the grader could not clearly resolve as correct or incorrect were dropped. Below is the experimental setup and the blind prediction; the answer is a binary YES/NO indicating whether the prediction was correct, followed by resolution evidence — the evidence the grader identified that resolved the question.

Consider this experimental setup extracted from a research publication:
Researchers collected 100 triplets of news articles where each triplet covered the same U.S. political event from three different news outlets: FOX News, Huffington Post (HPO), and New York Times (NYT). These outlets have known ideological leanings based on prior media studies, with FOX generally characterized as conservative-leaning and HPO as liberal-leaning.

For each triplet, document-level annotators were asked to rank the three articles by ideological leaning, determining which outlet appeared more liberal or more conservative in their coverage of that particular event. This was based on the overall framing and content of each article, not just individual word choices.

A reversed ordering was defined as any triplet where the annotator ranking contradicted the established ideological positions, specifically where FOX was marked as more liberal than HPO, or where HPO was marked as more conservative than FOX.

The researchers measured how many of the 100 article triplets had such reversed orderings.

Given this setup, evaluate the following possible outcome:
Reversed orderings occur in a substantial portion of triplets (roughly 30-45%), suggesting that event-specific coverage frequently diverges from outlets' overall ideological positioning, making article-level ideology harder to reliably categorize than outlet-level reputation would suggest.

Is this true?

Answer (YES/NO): NO